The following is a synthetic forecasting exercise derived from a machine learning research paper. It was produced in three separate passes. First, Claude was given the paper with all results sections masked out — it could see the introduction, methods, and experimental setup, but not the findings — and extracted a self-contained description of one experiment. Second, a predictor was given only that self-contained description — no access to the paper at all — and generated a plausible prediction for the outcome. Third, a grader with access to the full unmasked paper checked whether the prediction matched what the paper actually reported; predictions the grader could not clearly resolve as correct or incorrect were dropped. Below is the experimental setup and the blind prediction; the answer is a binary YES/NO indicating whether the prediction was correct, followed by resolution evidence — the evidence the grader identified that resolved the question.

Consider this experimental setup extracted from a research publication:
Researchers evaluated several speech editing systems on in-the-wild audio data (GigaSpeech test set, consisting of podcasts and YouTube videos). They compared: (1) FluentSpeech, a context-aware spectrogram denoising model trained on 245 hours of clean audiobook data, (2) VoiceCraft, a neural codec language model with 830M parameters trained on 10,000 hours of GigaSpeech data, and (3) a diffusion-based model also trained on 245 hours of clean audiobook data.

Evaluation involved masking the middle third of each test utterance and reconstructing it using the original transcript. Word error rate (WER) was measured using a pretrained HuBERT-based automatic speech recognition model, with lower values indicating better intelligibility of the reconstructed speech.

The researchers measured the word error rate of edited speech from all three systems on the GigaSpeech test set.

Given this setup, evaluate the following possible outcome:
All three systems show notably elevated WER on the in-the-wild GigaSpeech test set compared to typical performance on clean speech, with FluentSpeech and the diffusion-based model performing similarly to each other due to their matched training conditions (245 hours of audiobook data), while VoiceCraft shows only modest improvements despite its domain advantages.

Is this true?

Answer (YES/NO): NO